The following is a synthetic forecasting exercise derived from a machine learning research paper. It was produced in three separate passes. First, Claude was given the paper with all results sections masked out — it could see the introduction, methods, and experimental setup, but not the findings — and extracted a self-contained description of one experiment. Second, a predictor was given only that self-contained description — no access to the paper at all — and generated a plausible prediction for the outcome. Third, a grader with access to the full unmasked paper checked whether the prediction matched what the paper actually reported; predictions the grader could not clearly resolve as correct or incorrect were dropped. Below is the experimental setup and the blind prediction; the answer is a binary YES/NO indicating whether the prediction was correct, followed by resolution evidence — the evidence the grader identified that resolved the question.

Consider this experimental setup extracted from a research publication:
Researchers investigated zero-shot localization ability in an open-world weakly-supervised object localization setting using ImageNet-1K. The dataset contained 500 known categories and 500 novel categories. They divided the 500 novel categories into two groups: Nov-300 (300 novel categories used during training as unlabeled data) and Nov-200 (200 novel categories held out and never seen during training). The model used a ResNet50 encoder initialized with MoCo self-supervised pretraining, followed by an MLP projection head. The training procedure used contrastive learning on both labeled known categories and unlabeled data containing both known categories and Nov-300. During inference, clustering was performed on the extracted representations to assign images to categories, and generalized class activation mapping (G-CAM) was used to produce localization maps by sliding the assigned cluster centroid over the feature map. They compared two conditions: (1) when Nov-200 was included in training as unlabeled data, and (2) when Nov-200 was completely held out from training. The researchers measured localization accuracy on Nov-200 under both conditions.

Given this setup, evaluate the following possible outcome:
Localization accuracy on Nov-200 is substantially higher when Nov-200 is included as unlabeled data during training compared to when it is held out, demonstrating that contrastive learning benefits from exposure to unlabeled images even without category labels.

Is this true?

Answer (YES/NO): NO